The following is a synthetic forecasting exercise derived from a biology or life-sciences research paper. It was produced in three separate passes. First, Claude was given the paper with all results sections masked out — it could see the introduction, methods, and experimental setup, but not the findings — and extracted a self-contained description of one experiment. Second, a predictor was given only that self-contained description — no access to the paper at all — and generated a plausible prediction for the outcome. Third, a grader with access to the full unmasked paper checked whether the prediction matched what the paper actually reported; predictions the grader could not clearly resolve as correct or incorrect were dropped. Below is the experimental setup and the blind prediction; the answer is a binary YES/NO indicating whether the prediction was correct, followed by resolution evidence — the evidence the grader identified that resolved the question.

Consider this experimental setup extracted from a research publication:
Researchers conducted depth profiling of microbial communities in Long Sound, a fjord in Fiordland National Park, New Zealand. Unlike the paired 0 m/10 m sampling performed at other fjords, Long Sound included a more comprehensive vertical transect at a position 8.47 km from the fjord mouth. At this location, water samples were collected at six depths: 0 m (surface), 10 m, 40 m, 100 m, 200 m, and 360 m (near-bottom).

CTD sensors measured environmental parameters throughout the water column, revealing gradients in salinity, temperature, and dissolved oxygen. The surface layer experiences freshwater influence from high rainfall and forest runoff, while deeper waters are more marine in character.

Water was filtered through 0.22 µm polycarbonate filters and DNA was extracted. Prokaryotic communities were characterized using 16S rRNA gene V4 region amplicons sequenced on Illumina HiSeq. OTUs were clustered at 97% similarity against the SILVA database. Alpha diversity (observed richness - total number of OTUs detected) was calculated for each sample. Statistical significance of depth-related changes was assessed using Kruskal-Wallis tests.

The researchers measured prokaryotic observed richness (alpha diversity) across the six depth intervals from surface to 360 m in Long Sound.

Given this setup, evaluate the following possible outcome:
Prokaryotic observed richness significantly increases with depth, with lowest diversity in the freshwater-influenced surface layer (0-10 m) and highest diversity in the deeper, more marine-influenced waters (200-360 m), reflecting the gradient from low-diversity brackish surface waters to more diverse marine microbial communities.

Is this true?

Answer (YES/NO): NO